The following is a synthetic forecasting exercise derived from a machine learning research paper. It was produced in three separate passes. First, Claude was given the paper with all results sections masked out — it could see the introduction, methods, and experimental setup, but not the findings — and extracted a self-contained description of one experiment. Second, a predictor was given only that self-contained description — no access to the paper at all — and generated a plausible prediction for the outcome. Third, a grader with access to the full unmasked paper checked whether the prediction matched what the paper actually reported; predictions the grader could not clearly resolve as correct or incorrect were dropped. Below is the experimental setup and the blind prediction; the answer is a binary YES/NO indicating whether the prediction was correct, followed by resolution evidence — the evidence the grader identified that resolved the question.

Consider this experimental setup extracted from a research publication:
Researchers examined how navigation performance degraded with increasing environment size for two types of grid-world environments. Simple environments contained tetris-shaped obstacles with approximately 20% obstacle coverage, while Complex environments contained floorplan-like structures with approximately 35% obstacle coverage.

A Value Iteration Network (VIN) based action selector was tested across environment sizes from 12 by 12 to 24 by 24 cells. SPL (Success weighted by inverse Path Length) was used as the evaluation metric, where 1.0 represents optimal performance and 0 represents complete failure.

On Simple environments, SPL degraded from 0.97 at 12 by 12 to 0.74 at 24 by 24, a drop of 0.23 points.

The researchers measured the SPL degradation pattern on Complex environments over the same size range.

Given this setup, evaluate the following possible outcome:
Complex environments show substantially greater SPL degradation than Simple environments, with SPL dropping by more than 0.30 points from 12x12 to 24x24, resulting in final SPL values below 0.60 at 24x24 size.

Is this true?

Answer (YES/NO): YES